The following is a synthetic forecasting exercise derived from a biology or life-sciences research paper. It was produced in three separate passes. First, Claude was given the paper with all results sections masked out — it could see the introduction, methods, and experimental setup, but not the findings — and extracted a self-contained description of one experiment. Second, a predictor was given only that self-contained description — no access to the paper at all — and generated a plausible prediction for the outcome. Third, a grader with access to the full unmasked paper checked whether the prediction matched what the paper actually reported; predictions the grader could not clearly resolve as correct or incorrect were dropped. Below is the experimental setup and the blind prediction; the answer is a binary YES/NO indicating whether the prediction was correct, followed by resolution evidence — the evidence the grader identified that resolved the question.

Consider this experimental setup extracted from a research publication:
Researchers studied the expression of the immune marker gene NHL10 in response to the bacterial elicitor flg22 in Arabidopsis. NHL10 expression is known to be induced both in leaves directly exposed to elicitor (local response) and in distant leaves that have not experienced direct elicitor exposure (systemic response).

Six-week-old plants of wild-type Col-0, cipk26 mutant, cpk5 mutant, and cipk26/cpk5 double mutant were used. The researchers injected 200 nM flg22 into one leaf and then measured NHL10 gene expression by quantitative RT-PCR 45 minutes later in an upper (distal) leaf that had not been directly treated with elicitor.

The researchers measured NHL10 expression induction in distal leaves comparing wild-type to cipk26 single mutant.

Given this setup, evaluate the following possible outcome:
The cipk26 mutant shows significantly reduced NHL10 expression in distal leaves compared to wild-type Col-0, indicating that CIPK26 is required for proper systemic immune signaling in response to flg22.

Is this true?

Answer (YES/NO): YES